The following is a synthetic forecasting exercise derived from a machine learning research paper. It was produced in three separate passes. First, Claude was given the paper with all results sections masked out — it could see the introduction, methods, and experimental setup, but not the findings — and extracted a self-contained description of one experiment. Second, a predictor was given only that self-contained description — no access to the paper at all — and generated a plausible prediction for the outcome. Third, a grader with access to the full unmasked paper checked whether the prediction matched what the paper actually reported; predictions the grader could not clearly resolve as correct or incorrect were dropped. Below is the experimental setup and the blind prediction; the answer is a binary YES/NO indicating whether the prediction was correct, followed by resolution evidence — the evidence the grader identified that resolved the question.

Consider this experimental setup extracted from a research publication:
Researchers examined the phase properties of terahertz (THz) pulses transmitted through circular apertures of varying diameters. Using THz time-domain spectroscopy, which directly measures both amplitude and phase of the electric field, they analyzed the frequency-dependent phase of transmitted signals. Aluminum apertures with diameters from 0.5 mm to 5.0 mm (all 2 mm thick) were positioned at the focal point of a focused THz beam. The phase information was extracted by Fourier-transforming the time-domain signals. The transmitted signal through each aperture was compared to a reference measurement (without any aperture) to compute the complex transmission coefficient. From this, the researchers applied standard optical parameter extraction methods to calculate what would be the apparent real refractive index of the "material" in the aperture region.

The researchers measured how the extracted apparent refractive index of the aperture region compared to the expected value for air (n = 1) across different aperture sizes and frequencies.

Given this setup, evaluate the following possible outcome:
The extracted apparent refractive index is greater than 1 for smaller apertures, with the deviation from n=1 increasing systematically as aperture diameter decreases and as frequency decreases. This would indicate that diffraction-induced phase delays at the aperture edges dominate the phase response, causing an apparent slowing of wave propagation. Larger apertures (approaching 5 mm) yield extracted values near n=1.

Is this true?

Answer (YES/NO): YES